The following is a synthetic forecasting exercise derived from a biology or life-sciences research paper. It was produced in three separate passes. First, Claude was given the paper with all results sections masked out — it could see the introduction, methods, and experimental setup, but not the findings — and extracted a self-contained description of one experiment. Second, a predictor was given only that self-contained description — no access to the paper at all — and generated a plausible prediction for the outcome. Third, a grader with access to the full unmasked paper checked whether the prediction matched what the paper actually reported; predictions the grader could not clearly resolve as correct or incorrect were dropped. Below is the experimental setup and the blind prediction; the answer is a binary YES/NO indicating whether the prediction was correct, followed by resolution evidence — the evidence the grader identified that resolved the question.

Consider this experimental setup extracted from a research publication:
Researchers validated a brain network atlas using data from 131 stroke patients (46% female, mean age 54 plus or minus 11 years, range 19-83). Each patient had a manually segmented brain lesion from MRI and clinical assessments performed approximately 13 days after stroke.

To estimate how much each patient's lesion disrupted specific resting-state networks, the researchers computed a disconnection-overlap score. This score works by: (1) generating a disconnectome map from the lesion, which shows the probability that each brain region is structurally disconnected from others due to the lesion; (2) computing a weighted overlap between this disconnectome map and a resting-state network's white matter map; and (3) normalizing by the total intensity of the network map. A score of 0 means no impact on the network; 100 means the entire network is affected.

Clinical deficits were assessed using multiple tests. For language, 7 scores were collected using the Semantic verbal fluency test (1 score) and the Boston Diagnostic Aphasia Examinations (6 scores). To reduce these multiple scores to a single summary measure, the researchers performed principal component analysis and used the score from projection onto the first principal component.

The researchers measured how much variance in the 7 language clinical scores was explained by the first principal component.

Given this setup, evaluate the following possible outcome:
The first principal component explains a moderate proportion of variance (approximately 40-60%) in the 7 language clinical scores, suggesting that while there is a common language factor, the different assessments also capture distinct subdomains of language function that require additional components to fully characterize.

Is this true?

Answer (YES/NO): NO